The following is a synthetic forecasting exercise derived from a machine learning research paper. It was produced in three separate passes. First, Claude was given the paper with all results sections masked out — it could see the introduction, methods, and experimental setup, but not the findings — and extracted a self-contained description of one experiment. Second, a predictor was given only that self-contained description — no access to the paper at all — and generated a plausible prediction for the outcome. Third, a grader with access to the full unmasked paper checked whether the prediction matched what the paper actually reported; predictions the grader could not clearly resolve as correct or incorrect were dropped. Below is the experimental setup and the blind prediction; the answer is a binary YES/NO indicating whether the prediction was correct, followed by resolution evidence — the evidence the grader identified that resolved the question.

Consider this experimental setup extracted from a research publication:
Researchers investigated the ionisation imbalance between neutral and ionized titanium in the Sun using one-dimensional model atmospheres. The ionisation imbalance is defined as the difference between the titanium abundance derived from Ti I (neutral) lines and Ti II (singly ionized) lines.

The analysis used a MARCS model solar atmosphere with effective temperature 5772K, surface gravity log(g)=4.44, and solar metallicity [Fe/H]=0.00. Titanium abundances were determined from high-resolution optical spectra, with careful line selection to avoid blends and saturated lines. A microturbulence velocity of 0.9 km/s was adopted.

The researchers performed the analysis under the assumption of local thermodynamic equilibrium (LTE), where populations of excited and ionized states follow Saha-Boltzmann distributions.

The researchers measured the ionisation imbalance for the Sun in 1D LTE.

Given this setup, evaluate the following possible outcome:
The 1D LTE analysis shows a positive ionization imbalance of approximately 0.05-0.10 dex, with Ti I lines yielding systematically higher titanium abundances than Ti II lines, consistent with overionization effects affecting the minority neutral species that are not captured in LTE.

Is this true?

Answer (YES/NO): NO